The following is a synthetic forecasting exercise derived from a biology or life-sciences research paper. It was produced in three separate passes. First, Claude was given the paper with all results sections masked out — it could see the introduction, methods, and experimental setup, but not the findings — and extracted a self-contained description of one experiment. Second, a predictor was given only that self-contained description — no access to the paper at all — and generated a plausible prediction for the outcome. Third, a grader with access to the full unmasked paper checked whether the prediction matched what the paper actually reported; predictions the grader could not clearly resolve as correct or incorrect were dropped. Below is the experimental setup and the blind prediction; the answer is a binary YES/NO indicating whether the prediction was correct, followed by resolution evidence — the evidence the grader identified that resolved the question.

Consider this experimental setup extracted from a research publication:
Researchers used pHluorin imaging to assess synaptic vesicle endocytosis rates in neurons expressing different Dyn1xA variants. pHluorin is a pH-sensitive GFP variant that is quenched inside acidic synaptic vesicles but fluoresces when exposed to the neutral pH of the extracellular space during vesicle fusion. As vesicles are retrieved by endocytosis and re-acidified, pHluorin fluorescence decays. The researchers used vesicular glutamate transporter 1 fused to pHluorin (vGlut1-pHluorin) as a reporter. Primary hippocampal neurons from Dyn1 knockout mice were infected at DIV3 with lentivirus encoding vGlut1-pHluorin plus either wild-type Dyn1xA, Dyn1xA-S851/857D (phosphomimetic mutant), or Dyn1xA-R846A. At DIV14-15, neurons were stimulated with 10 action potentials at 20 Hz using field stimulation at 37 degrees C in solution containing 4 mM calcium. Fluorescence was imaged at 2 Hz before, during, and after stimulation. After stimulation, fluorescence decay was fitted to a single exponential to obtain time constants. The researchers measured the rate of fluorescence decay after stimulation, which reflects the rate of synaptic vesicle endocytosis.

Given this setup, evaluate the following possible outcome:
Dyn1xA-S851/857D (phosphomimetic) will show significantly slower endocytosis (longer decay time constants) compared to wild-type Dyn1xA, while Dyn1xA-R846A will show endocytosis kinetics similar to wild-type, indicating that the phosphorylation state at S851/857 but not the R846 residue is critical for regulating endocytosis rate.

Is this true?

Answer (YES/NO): NO